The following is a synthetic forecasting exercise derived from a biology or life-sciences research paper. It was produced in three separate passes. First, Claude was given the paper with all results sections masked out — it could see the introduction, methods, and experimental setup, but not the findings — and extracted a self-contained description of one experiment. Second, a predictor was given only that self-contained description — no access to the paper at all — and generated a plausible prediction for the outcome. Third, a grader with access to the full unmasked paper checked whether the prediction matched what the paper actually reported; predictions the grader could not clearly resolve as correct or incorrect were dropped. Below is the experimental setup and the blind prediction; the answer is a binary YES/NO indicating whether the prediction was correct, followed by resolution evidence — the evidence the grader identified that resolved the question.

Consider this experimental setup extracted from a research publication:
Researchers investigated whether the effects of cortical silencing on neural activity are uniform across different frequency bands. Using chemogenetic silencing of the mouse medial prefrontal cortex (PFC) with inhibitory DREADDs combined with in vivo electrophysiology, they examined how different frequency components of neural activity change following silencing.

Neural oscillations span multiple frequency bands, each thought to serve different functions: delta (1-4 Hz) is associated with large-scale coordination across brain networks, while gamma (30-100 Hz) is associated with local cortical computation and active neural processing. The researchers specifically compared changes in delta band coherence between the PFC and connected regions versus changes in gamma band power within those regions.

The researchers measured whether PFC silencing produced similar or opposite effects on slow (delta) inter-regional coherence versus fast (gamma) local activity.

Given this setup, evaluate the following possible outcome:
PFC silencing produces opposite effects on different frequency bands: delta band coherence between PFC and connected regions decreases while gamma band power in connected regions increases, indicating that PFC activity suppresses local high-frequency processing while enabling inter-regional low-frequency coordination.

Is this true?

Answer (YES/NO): NO